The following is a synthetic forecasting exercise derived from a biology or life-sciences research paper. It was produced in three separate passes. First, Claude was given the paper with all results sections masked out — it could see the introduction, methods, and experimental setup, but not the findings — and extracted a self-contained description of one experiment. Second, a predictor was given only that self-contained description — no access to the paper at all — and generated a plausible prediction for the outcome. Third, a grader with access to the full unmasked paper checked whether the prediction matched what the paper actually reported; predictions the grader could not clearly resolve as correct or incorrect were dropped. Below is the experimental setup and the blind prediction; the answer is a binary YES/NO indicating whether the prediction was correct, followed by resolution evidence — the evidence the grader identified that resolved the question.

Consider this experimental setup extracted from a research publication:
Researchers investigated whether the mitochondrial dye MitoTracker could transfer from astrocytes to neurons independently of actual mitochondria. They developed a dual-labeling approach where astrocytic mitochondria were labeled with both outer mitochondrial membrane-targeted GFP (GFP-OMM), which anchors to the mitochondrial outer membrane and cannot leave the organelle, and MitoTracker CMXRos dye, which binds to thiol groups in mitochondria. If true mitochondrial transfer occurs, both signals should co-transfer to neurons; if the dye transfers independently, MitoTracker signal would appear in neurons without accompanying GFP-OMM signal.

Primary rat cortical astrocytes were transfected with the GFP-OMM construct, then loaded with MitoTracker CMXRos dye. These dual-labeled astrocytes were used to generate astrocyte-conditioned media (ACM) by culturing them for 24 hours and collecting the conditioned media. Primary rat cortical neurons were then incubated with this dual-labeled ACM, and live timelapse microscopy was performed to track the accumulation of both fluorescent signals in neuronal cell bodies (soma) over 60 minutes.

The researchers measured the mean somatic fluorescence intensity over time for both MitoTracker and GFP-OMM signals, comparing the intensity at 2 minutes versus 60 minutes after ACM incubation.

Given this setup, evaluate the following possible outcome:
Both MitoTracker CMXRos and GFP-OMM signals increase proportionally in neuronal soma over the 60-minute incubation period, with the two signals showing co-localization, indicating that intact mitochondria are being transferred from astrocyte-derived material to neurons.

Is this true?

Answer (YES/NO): NO